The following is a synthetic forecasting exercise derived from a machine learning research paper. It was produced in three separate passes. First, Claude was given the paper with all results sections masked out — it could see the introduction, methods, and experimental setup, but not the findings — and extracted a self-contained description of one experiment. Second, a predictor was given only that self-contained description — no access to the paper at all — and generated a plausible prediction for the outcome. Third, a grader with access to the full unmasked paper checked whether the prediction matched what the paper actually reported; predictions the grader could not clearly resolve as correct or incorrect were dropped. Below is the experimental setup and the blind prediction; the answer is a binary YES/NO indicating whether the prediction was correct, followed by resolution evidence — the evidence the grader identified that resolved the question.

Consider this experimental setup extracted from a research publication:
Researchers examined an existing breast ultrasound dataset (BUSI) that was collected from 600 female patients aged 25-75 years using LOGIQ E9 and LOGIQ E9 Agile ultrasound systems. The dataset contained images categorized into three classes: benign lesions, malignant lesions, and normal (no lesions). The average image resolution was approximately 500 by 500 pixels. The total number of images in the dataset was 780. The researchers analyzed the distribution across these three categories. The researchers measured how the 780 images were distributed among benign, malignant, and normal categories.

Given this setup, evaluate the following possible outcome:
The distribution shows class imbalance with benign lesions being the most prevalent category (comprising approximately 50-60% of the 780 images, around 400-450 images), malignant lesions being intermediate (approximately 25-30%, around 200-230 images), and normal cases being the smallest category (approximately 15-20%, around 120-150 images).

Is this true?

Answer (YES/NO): YES